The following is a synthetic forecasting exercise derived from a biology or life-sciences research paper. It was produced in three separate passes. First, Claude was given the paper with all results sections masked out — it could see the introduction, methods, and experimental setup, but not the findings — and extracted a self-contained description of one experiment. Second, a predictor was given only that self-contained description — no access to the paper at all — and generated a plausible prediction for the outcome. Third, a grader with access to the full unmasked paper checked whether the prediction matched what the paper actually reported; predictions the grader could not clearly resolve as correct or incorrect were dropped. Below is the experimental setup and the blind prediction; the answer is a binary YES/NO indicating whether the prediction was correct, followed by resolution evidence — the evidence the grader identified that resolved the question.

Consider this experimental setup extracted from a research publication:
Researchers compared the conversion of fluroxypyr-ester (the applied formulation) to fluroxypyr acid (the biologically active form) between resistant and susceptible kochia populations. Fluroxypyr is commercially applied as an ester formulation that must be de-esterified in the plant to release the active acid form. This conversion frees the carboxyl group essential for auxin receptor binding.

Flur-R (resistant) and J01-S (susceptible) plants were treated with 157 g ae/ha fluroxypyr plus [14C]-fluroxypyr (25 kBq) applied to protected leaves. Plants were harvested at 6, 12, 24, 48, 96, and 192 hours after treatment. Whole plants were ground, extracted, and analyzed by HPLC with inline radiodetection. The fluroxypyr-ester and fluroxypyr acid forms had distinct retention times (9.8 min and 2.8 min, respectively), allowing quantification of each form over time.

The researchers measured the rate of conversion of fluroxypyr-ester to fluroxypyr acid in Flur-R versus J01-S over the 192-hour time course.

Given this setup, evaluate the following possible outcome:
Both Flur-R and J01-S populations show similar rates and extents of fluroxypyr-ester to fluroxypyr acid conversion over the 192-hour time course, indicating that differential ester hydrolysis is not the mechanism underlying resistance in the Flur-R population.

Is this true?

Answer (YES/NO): NO